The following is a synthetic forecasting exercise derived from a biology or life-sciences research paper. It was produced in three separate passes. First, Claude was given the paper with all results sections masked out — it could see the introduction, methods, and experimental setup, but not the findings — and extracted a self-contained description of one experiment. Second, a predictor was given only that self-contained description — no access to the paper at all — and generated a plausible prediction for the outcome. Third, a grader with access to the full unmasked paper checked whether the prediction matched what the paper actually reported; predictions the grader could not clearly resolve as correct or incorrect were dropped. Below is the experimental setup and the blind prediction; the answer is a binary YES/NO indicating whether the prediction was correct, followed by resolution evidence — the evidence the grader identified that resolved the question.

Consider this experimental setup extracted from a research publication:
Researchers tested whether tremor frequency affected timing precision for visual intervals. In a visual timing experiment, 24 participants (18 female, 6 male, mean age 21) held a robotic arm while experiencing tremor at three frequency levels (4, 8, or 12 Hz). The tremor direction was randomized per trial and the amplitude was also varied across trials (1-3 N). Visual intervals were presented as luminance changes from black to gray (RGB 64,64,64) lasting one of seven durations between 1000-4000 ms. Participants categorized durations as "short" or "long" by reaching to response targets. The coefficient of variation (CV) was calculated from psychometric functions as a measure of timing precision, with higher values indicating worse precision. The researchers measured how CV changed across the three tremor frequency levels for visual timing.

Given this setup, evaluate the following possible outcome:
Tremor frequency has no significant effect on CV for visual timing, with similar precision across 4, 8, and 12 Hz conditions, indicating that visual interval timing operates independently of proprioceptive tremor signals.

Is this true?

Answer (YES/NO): NO